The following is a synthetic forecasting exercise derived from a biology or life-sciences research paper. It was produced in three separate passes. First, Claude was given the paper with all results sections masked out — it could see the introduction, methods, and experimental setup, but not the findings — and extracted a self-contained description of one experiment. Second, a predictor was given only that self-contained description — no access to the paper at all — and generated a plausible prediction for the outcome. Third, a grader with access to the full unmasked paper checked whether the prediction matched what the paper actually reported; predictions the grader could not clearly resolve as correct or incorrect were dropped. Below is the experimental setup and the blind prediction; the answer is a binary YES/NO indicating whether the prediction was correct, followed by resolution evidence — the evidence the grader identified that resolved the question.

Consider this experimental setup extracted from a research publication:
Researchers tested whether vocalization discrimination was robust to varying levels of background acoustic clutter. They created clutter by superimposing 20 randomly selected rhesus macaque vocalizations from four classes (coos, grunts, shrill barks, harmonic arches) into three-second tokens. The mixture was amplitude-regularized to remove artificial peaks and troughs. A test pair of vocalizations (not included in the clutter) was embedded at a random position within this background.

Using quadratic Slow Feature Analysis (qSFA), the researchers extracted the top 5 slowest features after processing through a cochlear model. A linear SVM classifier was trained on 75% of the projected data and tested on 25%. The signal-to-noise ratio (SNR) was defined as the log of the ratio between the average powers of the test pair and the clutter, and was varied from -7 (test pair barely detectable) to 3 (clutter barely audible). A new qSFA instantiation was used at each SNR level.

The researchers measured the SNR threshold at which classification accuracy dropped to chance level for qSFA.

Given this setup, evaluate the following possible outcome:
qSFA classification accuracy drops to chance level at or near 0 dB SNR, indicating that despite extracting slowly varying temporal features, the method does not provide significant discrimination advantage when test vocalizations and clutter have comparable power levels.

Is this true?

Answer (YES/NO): NO